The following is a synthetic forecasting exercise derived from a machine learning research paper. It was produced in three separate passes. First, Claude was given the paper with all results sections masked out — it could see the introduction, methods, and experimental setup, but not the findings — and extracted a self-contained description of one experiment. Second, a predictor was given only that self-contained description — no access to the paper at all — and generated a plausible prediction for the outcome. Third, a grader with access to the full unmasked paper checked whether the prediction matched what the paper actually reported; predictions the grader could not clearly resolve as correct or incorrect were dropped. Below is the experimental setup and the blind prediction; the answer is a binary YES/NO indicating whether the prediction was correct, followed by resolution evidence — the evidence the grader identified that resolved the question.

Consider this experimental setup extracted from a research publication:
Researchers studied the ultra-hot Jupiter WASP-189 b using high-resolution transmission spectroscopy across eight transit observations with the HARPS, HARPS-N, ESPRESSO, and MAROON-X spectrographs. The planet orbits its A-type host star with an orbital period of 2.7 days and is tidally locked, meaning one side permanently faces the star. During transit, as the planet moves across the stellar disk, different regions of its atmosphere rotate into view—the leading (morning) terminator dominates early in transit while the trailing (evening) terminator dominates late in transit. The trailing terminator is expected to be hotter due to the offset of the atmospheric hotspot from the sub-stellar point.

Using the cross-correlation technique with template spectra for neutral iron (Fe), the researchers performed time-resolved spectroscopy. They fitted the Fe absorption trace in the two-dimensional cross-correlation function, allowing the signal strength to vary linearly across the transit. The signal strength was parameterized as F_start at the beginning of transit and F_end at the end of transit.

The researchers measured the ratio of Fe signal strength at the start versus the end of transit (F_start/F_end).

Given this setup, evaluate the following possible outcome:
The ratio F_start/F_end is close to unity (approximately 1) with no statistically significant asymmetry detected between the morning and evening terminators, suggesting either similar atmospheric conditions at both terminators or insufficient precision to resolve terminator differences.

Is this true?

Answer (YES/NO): NO